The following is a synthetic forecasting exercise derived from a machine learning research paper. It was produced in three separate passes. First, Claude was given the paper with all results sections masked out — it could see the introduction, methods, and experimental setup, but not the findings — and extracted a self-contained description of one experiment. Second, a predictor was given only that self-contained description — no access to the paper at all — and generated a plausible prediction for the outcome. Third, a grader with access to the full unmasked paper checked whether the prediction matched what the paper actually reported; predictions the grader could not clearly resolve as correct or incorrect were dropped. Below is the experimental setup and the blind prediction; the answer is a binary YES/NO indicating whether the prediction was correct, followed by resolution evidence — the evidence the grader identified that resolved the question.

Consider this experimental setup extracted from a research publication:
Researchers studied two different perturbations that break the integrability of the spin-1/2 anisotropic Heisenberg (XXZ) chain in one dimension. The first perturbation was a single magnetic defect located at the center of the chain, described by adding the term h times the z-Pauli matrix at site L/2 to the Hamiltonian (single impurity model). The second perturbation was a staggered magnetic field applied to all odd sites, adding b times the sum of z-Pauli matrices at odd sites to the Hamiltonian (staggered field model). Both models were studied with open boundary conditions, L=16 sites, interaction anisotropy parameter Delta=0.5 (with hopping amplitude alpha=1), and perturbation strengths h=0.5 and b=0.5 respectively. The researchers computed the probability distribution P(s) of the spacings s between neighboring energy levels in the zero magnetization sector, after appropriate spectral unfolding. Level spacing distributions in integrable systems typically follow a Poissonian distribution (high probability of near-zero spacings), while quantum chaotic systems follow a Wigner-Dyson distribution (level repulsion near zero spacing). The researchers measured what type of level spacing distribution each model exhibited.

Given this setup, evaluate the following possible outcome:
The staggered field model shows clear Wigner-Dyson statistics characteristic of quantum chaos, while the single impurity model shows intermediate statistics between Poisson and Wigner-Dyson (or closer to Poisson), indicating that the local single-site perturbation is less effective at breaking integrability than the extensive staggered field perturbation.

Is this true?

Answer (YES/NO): NO